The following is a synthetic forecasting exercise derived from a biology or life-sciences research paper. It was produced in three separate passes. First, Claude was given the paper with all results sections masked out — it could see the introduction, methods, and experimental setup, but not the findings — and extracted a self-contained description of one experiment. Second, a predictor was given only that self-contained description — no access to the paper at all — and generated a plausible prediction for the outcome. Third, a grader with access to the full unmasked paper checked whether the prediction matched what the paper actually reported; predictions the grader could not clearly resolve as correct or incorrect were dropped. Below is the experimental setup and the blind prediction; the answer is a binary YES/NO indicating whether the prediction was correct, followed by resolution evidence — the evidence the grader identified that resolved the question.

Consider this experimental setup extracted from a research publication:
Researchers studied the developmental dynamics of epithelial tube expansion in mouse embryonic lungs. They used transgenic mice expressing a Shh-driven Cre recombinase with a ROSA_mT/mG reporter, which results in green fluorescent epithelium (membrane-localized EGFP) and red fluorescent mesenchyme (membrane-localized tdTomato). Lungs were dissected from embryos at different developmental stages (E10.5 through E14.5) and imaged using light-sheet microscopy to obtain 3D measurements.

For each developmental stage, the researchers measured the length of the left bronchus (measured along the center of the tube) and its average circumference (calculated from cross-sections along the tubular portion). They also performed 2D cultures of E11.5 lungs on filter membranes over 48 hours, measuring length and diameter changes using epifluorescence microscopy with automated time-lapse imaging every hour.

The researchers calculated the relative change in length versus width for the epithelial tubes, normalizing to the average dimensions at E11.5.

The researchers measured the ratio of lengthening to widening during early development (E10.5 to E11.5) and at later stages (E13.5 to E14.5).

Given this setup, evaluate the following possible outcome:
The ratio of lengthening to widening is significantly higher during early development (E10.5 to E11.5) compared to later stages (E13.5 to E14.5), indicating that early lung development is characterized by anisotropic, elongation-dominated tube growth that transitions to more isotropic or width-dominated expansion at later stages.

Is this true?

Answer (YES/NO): YES